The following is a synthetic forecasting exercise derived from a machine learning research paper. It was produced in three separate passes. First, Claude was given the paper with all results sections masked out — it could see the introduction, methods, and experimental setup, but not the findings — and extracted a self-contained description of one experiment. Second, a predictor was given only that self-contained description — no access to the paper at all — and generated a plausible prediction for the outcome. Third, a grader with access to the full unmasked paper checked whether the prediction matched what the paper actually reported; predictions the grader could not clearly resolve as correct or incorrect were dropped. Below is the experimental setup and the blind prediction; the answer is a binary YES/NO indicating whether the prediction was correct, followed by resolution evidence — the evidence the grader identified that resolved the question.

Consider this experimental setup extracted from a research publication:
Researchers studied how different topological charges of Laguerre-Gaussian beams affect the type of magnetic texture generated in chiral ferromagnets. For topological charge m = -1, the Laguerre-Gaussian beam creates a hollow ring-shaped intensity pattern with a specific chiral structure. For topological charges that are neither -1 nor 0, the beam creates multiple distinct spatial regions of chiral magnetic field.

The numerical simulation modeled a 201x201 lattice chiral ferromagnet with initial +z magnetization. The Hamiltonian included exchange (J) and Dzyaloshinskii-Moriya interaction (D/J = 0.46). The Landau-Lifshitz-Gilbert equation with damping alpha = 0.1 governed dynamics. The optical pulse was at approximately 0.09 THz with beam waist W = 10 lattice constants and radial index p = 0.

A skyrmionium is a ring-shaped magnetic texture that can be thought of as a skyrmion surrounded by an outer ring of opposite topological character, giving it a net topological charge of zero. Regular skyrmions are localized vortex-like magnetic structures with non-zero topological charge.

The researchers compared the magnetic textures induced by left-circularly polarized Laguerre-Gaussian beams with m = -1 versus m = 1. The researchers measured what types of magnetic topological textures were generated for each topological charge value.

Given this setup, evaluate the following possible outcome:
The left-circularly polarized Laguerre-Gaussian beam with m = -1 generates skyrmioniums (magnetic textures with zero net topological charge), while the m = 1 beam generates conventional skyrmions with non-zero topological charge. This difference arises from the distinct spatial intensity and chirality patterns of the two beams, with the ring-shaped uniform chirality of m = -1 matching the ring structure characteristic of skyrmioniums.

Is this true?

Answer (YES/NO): YES